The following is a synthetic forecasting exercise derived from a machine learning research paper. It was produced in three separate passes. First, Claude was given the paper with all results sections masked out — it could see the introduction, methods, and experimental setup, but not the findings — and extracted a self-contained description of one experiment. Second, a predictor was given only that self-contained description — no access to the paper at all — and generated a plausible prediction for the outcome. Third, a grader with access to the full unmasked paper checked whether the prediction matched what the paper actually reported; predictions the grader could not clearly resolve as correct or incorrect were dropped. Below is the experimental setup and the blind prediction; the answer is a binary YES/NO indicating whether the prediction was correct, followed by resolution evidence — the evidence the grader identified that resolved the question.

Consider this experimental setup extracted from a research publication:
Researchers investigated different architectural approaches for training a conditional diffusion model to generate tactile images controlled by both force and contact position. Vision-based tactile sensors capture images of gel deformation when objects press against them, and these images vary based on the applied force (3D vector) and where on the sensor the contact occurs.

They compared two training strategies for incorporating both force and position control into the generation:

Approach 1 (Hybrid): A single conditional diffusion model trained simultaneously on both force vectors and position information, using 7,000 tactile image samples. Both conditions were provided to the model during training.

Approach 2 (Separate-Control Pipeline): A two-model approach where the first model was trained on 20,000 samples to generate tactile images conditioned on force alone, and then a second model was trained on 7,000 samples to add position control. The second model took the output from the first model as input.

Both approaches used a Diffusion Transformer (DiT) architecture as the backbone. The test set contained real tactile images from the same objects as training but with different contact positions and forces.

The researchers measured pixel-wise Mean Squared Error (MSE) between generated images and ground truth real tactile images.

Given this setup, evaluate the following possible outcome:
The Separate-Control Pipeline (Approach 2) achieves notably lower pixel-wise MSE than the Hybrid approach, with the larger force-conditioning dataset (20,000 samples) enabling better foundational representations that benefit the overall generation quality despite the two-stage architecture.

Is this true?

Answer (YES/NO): NO